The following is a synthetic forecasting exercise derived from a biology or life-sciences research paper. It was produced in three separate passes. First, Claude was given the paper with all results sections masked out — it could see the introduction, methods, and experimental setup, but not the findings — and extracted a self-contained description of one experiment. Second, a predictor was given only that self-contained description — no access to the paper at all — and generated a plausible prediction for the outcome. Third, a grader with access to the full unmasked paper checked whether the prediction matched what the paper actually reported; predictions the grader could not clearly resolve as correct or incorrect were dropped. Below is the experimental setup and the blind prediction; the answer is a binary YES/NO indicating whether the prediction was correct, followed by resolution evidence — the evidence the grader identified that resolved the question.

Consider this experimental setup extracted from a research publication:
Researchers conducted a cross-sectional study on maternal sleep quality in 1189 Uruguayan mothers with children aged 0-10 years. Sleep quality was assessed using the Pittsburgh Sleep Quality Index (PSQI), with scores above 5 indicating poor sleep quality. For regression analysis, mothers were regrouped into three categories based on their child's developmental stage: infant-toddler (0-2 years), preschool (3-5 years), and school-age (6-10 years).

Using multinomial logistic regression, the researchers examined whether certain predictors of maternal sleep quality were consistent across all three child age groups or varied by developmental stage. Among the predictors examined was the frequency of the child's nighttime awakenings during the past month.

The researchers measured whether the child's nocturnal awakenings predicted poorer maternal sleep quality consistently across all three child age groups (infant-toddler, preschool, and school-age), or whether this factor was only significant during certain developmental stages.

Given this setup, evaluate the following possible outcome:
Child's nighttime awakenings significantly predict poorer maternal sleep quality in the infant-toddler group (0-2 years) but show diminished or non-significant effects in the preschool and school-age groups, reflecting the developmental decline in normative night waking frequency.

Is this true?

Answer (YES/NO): NO